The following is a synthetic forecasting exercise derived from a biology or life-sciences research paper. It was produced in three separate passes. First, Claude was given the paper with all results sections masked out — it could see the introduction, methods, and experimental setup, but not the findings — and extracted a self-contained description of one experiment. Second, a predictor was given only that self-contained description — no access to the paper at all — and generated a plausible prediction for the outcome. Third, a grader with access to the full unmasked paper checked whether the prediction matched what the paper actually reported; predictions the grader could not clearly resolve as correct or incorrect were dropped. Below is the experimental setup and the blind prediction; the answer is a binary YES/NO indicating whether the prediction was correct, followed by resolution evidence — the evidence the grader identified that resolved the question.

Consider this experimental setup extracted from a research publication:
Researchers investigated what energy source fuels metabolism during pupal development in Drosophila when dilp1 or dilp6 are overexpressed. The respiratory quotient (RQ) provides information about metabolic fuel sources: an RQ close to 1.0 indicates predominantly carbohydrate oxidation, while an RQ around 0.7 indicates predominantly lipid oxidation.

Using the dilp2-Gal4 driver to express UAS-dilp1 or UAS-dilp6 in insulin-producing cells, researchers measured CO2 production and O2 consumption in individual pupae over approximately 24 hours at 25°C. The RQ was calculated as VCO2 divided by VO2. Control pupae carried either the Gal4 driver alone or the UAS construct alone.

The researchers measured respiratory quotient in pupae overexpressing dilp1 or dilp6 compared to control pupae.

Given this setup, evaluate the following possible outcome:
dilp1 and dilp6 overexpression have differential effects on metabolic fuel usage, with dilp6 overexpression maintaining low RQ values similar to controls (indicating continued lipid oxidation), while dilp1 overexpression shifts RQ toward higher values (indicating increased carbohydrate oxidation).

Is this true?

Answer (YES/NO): NO